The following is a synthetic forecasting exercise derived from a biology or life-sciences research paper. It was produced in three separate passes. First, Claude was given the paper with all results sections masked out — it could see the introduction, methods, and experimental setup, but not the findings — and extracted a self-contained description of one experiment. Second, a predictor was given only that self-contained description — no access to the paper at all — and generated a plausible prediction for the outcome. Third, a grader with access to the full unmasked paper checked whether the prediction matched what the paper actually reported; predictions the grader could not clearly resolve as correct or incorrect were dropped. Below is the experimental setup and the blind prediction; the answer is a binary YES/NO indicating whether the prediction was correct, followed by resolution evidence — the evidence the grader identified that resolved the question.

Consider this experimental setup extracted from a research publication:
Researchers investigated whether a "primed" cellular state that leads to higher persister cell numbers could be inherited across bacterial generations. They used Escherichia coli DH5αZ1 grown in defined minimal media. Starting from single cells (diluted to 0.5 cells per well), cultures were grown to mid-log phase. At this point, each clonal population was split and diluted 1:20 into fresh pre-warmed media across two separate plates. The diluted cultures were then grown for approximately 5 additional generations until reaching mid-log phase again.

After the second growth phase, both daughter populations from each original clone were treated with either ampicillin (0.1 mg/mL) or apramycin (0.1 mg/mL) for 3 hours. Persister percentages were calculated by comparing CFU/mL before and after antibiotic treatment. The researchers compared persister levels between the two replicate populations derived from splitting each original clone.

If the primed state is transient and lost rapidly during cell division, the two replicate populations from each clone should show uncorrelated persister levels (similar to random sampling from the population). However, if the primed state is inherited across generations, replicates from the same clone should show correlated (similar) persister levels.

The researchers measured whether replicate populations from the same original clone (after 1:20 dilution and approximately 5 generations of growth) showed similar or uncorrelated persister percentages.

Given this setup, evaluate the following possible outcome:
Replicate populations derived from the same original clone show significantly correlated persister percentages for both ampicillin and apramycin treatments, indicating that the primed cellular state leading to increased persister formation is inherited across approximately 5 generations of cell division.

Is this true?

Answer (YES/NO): YES